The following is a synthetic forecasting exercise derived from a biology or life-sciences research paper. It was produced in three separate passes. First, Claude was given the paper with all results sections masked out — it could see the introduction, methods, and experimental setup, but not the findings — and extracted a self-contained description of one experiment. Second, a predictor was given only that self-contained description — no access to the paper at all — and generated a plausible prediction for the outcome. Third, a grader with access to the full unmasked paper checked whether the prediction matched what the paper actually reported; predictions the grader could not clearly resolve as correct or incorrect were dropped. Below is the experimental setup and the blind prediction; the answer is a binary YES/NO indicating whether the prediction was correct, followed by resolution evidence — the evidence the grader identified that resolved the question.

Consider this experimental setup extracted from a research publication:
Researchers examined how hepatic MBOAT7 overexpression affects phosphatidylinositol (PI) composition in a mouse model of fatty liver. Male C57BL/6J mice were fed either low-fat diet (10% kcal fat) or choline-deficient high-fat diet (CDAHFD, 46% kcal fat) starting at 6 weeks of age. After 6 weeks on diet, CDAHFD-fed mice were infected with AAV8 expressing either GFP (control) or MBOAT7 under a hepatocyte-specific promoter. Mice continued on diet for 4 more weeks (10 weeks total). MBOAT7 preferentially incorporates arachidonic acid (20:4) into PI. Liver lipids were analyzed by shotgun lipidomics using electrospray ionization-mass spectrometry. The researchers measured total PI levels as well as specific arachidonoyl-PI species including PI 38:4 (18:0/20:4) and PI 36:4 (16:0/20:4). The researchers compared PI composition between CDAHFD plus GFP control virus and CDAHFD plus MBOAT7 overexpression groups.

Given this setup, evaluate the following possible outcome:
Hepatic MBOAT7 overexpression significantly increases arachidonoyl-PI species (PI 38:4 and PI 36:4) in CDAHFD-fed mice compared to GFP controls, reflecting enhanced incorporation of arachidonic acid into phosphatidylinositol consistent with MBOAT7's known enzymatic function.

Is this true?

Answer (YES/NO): NO